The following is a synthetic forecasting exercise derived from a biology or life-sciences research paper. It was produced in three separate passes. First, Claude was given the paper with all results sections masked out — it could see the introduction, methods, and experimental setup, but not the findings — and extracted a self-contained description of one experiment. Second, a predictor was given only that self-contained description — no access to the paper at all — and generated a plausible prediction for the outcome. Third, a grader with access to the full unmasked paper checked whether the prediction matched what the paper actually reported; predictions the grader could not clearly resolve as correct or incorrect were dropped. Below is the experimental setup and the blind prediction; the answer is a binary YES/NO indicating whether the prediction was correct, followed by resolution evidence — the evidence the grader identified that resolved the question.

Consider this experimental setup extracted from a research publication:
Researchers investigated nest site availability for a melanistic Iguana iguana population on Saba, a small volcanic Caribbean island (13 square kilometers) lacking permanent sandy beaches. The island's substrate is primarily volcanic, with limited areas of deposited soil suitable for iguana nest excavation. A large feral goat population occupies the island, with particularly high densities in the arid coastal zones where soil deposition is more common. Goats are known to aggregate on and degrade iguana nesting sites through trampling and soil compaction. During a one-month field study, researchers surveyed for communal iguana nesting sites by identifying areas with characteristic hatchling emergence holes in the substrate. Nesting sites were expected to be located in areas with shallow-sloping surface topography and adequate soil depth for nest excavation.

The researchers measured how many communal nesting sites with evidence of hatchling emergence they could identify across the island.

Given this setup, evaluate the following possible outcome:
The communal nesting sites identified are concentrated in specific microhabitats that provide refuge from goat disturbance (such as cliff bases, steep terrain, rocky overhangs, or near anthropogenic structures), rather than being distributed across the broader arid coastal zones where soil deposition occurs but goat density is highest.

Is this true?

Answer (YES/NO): NO